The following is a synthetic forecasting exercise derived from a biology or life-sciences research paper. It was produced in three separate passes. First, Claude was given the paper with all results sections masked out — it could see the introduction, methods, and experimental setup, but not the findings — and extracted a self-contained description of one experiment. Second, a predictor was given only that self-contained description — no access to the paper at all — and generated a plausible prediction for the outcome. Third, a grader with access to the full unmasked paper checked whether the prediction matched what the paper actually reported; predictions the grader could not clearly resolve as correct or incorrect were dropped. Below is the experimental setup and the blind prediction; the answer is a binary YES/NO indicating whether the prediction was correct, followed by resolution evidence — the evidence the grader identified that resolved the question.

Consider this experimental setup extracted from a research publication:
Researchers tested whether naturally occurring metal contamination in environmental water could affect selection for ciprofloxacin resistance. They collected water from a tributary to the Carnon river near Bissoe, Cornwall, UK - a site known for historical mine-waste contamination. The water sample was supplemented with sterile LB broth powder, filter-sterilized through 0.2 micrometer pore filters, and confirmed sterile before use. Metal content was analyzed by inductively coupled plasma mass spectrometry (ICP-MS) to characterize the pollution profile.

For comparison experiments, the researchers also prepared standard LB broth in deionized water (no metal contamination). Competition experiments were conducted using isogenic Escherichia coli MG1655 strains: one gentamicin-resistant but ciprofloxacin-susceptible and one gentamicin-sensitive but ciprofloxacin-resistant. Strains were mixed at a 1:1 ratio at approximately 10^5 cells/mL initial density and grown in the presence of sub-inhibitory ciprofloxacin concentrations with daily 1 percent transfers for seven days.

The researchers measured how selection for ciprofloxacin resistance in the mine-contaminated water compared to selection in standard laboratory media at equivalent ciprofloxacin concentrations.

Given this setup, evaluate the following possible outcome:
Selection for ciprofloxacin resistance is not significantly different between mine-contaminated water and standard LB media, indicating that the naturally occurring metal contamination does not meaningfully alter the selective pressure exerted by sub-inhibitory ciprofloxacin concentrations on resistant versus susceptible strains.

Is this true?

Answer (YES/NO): YES